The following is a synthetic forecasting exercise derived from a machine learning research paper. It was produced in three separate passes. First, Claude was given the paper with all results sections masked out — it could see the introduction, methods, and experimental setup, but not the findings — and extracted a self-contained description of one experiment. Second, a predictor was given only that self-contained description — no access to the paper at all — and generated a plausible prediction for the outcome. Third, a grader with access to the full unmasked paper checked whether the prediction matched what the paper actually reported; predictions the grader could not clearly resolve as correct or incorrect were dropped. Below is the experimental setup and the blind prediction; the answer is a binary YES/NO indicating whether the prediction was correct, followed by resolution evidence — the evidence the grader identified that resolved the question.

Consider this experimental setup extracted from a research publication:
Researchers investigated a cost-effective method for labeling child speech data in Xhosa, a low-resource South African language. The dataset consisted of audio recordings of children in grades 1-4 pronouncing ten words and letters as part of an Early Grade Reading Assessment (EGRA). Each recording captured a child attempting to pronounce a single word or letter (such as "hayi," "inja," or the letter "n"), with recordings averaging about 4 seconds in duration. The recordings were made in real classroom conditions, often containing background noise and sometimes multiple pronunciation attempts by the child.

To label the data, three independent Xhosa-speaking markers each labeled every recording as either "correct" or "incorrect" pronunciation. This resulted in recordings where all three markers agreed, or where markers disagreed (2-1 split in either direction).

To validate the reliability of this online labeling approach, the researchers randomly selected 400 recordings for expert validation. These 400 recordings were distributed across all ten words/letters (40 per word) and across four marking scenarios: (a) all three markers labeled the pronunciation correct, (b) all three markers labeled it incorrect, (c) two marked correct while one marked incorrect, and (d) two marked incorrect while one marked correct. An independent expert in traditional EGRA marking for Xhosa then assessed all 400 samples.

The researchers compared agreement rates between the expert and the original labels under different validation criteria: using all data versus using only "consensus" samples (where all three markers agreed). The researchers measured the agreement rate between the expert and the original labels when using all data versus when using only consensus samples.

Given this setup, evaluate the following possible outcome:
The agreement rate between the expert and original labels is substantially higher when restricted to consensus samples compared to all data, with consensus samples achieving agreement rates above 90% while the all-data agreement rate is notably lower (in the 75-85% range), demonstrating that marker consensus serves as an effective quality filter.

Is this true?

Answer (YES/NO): NO